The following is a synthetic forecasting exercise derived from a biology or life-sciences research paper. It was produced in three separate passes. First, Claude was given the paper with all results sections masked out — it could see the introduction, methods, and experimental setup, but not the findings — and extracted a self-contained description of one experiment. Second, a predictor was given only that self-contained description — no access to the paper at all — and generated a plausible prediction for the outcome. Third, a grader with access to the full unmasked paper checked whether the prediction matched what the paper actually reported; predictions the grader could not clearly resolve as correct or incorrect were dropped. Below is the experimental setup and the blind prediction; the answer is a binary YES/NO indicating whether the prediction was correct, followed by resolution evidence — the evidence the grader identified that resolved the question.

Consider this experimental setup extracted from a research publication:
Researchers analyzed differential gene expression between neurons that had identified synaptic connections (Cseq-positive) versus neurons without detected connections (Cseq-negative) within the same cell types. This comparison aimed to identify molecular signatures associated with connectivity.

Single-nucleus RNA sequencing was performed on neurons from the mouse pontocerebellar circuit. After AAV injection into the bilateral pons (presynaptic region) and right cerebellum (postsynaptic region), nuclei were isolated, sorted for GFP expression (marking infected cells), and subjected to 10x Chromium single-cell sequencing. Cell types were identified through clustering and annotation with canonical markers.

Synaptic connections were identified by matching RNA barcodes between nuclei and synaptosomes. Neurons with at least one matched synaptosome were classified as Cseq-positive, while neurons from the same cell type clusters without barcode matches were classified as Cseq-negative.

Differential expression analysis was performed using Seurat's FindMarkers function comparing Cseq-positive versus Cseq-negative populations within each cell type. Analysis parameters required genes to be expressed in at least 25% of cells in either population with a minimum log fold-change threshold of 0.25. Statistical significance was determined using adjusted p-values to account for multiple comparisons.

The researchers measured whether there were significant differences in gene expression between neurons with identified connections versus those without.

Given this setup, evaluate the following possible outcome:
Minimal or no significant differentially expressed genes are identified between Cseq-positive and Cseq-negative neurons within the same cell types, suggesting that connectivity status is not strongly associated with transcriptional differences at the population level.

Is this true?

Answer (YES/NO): NO